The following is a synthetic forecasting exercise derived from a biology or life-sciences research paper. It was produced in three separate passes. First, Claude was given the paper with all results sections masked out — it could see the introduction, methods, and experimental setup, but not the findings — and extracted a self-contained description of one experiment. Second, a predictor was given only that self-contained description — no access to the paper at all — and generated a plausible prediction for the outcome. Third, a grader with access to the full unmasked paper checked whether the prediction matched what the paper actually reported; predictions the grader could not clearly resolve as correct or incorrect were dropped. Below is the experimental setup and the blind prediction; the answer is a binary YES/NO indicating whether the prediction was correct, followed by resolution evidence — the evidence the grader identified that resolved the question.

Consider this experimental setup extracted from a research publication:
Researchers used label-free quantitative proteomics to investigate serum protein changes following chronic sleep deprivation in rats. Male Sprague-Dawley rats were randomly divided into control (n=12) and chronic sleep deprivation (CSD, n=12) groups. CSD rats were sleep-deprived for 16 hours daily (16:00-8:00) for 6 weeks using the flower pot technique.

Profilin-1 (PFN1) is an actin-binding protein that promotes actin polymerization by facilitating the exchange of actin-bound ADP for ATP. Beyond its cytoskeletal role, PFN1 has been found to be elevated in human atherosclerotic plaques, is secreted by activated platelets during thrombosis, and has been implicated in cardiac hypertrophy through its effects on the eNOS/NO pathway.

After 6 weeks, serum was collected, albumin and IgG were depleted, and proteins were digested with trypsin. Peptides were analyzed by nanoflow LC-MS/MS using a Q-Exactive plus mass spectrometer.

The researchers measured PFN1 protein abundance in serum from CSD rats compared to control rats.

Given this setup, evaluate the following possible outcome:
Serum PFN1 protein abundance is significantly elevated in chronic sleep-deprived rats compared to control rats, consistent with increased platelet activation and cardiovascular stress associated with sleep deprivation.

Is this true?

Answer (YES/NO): YES